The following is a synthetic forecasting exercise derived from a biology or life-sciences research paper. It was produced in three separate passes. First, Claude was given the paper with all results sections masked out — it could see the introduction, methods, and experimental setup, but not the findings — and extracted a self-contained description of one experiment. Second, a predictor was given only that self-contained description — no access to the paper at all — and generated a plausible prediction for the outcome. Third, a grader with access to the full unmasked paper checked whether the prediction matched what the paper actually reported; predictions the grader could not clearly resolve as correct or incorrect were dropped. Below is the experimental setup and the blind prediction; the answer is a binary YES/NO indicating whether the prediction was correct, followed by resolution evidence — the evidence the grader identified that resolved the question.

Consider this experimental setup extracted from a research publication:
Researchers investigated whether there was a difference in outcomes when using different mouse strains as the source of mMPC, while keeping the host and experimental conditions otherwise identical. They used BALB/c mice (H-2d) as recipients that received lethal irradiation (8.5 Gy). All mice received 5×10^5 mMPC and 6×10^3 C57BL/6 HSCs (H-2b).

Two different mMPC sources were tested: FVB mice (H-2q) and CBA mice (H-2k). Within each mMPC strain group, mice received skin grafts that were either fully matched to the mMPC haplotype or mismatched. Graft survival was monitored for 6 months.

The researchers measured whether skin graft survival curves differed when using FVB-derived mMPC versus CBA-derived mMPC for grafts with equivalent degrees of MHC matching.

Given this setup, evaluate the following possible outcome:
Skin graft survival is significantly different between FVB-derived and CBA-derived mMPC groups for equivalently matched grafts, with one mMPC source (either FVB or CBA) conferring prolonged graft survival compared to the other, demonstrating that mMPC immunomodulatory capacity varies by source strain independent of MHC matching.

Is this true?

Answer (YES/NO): NO